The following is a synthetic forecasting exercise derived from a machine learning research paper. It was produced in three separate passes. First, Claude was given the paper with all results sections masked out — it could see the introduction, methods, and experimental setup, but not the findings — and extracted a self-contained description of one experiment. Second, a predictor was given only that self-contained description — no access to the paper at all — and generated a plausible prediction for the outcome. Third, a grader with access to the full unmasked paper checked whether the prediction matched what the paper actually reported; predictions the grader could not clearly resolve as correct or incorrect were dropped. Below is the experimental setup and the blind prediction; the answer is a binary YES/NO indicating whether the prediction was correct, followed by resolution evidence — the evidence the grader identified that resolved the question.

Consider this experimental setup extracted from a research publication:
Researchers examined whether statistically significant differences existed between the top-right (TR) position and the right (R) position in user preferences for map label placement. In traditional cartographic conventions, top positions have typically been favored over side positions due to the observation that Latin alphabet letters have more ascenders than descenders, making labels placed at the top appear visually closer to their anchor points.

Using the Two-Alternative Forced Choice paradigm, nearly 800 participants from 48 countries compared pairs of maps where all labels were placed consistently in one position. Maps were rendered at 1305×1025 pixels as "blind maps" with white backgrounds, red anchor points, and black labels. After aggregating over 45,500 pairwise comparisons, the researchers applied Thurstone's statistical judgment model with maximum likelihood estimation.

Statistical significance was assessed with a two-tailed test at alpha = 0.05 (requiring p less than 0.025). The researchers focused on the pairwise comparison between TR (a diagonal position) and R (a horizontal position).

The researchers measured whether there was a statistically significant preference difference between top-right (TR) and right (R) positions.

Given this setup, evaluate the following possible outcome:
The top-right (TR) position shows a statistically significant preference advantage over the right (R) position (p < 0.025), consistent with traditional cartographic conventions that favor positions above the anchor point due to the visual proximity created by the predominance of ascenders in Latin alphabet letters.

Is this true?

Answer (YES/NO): NO